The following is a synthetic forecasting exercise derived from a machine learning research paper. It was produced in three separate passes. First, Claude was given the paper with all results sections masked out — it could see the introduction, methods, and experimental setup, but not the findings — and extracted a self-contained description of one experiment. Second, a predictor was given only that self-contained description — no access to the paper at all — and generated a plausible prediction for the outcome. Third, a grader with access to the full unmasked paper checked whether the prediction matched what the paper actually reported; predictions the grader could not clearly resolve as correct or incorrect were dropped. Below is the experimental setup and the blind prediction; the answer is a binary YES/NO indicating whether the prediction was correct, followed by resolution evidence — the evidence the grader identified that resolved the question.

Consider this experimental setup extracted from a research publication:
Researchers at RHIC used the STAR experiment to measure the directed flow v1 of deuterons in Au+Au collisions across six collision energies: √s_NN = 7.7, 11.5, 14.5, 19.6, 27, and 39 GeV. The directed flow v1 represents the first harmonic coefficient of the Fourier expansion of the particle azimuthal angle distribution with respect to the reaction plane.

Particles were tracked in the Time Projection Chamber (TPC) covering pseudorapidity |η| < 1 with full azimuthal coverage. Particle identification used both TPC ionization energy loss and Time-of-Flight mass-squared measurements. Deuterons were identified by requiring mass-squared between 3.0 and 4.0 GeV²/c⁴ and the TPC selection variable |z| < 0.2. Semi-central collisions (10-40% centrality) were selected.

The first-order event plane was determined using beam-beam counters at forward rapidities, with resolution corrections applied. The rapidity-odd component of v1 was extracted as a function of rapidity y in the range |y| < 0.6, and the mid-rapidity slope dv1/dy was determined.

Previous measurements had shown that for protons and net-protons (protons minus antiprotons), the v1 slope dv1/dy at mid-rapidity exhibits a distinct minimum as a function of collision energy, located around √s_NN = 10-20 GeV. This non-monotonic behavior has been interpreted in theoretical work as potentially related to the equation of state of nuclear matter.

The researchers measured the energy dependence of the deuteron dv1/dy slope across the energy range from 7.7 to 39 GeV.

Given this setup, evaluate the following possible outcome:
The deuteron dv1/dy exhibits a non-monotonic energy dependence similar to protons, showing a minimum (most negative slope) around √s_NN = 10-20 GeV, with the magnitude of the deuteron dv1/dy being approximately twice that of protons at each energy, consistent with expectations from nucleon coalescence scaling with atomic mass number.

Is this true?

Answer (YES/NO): NO